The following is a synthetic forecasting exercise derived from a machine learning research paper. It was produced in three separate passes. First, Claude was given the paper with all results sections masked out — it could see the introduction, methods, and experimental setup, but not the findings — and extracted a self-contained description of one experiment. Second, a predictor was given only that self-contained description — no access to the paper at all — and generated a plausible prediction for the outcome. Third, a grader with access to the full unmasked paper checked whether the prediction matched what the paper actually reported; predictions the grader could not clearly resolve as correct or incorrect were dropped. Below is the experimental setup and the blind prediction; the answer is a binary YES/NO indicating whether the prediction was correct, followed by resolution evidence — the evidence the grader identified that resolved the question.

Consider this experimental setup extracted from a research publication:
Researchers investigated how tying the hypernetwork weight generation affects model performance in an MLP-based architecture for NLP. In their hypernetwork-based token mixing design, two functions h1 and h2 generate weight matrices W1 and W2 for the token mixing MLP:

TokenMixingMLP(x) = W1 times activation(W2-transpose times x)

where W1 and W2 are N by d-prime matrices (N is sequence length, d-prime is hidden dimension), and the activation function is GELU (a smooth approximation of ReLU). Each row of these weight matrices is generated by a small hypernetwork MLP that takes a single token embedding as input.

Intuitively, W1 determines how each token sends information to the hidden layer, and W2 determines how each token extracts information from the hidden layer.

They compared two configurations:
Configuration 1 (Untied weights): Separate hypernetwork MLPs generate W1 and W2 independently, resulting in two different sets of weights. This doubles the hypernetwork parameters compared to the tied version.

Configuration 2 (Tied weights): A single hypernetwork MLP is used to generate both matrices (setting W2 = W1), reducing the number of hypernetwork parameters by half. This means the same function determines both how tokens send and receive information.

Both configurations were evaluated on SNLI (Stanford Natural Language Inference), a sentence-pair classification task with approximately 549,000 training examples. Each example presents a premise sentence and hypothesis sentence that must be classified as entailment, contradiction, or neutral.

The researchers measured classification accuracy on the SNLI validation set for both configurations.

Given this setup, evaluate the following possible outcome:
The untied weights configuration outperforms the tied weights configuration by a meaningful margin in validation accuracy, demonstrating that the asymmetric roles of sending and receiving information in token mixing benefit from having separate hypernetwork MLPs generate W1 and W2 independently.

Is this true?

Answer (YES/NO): NO